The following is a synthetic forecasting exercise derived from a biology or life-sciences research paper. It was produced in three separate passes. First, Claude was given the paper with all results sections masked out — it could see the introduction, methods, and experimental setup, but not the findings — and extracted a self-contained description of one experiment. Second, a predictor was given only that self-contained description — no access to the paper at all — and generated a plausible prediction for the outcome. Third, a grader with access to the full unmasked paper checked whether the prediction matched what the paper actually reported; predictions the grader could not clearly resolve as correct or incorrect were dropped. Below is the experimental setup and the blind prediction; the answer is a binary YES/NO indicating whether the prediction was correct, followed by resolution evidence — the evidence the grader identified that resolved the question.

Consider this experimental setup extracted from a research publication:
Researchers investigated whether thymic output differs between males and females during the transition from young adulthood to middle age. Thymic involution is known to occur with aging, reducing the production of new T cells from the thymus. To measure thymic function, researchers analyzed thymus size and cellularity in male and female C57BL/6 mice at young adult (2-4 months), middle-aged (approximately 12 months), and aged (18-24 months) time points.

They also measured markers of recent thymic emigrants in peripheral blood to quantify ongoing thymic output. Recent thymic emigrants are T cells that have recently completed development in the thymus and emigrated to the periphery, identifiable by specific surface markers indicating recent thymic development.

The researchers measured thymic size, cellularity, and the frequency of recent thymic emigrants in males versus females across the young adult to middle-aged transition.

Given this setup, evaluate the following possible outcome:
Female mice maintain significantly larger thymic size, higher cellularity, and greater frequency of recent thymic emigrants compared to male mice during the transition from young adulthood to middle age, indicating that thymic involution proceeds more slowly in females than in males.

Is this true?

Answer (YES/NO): YES